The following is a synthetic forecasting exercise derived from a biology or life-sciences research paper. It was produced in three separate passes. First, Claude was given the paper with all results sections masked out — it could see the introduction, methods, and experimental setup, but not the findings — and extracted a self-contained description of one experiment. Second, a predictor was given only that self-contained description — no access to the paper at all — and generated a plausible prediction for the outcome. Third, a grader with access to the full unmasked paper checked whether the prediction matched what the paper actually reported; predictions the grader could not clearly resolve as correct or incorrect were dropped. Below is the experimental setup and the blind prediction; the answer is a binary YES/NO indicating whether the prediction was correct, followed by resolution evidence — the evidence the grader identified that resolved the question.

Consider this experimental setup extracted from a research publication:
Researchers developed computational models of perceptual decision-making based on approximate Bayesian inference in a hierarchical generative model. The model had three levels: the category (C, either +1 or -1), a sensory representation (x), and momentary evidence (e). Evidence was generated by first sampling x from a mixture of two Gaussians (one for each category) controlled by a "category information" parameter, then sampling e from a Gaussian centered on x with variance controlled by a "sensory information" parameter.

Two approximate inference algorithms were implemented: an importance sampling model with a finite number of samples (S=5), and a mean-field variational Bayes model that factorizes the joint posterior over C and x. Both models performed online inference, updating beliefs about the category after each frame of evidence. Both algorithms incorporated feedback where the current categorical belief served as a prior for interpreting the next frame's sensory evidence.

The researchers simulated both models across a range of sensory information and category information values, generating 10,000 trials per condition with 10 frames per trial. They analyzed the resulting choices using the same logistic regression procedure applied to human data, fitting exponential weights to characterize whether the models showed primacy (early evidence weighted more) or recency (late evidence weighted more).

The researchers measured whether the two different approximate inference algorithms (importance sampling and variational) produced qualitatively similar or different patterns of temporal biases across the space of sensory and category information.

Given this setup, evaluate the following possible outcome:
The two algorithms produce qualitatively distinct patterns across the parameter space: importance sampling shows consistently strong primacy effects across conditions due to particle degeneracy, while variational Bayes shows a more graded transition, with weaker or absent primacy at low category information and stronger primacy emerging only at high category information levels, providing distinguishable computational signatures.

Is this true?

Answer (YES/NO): NO